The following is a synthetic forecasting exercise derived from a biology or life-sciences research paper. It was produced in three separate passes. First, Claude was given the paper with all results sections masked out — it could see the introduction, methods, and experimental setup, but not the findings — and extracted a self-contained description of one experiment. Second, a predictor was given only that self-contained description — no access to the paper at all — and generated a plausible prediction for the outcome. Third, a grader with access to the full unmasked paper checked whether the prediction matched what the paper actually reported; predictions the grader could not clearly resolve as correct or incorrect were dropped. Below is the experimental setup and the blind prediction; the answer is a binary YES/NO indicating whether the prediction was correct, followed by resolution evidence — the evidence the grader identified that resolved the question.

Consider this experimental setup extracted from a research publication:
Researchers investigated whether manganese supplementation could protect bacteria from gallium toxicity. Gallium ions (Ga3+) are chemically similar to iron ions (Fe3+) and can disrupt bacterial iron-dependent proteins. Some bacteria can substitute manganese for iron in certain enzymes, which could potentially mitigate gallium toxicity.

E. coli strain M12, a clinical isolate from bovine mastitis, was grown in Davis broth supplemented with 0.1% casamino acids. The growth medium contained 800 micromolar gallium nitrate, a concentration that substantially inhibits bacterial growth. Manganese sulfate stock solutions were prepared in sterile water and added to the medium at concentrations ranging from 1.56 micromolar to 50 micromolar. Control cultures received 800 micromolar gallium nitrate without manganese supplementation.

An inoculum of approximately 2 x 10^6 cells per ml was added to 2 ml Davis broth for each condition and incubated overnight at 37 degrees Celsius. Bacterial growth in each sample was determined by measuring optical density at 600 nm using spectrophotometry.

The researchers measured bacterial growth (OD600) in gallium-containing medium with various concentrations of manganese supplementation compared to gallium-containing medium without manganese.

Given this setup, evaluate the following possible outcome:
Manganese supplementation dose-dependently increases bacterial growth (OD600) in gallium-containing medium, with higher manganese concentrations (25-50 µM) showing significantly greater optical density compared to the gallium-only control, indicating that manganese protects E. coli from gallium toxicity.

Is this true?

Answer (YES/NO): NO